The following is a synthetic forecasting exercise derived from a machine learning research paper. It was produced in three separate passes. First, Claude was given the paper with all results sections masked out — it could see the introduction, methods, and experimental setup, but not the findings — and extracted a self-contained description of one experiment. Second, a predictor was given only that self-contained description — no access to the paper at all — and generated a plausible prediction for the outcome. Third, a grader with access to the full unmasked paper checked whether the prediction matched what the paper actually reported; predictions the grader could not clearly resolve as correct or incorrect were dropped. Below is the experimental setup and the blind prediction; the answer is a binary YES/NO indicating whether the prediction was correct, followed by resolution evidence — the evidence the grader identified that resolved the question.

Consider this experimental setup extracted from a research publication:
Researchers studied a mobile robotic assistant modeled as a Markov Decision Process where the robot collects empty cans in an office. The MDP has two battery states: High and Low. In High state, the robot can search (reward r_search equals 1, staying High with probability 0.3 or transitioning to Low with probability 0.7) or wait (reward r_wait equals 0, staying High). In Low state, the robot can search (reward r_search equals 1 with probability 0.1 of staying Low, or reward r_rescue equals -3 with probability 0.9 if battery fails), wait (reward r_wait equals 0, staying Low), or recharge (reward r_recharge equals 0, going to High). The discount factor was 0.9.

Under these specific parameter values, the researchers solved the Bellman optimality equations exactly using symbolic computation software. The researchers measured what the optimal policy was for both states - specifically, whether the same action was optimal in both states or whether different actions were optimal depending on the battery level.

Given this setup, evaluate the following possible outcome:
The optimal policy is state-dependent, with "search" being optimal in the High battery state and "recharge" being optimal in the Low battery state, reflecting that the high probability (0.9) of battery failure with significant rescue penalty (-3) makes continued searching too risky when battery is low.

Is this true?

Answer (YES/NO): YES